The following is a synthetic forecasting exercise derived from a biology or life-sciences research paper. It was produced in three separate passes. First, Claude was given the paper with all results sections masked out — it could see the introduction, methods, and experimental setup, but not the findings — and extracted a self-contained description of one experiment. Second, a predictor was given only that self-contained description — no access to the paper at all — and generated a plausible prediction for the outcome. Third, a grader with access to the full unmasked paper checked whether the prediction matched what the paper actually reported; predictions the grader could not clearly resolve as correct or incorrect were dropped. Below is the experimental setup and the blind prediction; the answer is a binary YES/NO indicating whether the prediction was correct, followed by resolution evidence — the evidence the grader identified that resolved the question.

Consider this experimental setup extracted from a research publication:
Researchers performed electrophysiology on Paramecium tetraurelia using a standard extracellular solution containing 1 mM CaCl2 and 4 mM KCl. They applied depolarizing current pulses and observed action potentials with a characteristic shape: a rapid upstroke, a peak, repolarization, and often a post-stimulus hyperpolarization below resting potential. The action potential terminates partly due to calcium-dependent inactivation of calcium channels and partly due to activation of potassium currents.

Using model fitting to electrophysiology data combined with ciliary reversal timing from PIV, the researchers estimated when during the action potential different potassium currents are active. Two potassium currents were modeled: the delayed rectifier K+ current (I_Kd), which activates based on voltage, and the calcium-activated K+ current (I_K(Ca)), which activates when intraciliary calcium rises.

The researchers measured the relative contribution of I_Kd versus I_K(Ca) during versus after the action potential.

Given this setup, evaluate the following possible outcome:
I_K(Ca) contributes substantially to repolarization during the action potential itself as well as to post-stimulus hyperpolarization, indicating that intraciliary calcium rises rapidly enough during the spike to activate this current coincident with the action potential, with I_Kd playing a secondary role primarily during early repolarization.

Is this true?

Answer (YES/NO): NO